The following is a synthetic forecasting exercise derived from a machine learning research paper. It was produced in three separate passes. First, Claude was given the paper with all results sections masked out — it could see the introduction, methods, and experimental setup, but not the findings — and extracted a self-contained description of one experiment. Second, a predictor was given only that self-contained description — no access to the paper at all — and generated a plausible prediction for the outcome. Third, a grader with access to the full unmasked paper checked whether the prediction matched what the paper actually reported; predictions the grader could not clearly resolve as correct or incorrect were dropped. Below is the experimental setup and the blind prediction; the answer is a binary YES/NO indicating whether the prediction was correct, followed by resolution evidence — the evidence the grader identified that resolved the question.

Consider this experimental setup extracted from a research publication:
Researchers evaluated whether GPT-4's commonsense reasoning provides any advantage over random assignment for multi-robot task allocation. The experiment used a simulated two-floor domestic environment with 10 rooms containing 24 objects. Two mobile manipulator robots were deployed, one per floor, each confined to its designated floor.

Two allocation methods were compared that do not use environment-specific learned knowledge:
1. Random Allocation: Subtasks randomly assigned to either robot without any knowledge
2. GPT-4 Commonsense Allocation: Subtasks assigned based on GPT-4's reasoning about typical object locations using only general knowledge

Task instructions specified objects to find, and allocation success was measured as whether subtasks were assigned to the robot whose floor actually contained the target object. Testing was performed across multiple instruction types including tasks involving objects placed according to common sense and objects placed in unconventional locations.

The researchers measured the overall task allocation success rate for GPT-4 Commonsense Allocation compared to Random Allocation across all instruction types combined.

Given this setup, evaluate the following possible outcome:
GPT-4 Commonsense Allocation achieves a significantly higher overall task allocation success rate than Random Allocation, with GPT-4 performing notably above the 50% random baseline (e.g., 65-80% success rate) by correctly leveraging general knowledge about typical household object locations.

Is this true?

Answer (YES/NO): NO